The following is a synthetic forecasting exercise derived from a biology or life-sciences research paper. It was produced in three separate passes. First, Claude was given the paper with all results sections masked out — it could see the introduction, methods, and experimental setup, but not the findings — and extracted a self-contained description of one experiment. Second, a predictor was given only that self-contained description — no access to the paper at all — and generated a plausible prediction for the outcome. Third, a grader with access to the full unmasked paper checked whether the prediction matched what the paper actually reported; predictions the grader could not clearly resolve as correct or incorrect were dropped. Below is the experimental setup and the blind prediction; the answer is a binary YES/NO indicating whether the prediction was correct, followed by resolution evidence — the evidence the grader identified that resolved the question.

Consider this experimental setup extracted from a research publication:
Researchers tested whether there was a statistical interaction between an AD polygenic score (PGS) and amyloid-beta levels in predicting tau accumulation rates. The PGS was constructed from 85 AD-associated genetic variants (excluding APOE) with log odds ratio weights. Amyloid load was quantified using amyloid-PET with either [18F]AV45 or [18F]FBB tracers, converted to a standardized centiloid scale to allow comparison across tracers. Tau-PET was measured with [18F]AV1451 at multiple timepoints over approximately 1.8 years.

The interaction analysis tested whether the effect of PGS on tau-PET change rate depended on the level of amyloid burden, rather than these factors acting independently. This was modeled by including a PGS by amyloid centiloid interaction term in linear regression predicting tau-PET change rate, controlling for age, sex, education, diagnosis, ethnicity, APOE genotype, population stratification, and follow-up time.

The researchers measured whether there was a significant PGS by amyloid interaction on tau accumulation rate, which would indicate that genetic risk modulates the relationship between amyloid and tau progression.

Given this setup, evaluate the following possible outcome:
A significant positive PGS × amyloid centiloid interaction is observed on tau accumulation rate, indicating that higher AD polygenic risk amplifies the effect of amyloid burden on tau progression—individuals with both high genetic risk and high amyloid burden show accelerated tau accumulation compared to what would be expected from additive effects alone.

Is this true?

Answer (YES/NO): YES